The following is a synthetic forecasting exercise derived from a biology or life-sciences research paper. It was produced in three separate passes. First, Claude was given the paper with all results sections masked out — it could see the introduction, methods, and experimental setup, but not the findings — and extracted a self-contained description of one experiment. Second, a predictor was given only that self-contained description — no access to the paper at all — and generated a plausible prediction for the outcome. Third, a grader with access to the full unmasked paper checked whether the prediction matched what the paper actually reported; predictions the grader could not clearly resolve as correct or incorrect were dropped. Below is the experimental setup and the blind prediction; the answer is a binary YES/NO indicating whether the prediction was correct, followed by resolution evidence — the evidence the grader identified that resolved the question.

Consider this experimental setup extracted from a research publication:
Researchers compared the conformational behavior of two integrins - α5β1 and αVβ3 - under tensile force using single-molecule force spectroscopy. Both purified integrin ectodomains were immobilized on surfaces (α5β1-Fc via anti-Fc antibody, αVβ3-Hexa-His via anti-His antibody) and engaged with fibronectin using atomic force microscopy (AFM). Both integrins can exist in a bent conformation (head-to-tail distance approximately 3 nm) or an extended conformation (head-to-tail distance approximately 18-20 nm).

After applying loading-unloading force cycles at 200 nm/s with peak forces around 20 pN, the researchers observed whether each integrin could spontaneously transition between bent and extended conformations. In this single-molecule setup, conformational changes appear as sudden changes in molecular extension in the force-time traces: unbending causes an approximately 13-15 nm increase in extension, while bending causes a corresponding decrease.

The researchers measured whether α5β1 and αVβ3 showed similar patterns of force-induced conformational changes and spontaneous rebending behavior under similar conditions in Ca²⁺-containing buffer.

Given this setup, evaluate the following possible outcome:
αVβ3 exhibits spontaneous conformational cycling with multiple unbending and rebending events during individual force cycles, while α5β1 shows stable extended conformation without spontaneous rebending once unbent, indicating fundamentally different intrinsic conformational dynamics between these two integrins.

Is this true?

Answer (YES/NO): NO